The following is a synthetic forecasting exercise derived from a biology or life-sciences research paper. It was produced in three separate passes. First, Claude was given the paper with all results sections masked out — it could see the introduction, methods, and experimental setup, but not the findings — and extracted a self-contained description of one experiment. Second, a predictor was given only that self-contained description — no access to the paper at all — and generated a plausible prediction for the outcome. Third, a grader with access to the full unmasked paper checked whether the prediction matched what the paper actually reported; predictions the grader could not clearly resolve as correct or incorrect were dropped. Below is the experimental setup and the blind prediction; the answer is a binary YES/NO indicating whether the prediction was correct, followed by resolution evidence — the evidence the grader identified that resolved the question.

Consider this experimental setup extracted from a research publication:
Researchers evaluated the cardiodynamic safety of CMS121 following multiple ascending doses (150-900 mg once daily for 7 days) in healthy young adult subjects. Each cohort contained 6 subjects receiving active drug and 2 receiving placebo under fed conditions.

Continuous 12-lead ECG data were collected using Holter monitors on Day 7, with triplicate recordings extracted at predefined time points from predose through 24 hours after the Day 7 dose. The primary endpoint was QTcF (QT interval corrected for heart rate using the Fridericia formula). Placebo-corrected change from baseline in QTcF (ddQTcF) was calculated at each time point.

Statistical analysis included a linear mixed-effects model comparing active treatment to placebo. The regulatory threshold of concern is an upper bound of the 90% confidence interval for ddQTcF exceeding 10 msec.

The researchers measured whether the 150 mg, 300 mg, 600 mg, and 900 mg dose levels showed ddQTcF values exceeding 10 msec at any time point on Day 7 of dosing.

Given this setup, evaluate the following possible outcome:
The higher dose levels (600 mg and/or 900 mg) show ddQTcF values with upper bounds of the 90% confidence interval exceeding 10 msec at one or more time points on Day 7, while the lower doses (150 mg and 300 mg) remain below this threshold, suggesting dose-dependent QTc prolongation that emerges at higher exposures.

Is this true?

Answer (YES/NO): NO